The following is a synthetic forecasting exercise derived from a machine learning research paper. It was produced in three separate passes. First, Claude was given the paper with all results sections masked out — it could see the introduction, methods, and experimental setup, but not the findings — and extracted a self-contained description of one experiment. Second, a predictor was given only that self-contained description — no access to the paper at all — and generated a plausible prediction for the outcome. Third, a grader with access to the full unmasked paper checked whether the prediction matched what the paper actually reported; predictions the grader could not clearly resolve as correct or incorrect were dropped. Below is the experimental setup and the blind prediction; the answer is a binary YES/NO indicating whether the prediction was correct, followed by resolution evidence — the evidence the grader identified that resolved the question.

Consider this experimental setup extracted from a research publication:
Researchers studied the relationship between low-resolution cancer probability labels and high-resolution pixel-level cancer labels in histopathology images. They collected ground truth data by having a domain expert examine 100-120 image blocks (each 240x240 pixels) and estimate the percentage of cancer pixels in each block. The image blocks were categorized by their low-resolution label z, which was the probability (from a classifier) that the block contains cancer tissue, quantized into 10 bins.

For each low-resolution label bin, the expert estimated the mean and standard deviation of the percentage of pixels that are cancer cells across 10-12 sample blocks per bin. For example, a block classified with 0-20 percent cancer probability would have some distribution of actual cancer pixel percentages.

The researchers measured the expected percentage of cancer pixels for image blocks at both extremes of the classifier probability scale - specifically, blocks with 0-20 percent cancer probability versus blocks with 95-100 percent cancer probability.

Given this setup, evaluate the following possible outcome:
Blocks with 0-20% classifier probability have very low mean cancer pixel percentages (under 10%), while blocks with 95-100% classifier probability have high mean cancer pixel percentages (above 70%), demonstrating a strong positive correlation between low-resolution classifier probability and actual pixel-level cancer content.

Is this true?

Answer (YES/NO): NO